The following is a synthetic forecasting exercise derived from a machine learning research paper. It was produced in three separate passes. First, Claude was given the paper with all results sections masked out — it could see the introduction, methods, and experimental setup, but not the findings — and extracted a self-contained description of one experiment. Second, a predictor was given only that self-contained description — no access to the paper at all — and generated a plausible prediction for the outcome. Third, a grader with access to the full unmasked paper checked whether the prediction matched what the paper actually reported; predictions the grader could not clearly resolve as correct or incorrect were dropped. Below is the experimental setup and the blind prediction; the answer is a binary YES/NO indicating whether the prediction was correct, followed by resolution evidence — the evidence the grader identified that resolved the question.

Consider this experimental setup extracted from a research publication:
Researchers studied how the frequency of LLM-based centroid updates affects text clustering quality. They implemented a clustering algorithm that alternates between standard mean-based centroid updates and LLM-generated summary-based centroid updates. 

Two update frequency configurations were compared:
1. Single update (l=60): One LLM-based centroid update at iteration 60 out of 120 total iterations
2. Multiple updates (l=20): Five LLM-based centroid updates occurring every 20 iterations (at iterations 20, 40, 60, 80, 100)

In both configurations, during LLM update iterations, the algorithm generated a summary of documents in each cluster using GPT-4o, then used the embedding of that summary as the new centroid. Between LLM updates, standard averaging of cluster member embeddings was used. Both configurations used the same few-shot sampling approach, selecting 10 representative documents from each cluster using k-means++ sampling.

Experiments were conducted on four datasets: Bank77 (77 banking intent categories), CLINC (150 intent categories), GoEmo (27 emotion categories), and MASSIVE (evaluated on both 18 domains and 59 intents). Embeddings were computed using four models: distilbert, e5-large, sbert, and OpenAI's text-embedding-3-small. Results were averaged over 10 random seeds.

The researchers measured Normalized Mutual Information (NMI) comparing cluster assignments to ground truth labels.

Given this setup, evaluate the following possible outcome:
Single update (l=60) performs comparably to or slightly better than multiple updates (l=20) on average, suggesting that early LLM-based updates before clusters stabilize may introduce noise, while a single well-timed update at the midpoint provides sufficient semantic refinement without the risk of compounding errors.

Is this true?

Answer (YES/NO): NO